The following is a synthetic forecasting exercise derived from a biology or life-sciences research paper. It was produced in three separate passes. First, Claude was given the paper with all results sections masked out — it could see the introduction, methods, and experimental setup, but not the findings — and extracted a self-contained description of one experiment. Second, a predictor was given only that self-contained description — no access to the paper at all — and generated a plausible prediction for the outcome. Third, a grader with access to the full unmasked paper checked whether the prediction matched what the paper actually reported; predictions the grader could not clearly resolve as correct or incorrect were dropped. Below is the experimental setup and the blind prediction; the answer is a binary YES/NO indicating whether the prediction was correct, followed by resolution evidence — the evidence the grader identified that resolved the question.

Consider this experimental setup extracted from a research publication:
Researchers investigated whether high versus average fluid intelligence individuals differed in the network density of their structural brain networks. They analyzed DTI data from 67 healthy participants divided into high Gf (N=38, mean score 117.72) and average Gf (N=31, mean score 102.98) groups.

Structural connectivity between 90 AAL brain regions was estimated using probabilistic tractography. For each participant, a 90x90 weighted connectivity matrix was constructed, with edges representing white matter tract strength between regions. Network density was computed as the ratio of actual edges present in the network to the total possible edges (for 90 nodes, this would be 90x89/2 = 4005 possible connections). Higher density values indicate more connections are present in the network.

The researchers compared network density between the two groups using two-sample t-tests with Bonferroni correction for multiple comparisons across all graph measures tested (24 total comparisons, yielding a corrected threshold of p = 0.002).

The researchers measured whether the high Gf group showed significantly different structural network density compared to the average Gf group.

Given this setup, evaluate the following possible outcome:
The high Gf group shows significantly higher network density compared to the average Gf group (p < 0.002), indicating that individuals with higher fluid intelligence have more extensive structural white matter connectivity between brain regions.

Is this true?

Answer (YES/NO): NO